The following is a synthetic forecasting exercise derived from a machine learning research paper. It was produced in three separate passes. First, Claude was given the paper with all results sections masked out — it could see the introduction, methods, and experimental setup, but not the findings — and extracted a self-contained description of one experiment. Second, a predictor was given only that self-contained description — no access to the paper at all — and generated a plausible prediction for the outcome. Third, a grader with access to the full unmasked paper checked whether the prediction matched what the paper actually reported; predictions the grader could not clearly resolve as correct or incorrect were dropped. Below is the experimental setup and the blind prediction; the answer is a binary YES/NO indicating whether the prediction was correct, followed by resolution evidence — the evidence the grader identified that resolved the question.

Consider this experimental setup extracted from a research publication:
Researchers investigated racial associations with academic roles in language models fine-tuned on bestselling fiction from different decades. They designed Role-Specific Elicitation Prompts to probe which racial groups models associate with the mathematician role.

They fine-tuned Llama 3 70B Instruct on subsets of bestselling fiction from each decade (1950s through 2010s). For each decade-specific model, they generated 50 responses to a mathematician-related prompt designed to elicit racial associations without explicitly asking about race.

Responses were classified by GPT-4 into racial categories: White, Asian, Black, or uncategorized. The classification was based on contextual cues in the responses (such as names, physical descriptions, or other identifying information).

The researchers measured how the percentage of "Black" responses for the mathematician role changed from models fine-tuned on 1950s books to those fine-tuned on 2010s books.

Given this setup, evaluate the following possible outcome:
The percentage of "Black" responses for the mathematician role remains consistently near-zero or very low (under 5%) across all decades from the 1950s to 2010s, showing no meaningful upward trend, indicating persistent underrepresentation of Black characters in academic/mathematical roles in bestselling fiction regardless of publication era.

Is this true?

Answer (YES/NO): NO